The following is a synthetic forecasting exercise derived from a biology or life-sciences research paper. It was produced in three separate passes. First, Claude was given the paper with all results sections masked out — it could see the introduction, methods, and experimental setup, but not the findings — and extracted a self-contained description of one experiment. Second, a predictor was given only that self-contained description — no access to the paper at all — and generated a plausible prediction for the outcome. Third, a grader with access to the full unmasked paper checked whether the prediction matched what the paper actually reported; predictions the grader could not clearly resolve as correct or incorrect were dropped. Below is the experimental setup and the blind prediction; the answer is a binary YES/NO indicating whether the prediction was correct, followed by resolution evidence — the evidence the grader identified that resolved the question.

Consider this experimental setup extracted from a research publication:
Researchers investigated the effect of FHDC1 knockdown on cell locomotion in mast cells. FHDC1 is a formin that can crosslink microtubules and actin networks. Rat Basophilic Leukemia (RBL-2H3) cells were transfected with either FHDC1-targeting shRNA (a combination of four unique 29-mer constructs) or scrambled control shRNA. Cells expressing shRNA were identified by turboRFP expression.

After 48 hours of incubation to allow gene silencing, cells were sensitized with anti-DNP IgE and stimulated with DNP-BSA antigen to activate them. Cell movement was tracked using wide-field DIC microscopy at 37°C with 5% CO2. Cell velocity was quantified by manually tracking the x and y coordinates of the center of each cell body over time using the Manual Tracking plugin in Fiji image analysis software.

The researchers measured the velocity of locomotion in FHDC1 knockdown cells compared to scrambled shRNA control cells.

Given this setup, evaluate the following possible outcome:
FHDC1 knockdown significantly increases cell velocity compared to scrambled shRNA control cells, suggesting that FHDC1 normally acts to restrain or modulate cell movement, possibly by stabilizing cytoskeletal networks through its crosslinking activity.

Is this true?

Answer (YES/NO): NO